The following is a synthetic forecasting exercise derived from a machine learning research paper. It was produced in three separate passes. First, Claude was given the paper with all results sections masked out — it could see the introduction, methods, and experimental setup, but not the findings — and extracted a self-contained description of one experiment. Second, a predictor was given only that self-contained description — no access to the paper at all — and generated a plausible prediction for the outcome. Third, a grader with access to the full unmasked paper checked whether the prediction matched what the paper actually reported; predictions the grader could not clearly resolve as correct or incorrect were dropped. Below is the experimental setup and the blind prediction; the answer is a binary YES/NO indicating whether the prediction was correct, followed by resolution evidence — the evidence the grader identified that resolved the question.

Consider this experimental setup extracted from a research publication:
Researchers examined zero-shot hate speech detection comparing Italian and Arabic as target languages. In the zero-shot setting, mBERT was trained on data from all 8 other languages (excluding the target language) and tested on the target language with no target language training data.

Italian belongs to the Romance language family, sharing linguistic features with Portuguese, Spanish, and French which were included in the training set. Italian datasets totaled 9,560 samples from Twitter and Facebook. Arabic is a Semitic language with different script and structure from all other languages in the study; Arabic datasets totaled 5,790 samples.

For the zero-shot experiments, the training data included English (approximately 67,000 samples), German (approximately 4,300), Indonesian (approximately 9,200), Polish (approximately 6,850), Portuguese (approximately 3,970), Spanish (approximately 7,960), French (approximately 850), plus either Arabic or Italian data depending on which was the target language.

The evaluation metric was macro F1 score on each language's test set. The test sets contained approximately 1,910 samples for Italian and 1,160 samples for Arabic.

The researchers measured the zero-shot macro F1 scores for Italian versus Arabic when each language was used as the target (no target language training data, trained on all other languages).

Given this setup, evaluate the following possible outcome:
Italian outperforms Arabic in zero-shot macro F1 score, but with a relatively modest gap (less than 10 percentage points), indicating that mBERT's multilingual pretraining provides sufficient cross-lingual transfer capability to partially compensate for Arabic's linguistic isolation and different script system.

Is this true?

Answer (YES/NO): NO